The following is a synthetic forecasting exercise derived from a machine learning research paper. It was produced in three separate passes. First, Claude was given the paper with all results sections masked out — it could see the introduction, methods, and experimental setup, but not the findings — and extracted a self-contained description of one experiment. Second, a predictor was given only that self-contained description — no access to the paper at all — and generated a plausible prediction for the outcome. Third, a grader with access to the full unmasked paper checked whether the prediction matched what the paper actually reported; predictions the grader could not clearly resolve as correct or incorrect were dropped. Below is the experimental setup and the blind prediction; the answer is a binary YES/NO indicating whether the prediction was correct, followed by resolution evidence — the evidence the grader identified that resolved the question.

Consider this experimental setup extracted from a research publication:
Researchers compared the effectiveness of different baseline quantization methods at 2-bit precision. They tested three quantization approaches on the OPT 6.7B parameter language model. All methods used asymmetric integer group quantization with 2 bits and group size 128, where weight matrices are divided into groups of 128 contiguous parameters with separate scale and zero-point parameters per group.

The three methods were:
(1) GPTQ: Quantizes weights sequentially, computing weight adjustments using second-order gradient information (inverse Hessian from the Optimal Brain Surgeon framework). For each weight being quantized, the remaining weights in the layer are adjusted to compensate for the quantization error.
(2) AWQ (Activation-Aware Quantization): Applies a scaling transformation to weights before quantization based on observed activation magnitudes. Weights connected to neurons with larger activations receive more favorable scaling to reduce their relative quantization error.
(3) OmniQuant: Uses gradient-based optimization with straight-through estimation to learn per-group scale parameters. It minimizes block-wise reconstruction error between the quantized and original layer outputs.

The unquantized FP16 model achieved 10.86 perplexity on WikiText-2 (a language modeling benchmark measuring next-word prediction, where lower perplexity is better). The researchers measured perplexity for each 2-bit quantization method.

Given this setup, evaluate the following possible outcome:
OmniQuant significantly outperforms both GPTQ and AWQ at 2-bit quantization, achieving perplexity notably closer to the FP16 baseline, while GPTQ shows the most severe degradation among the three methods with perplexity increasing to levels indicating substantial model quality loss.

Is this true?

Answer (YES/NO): YES